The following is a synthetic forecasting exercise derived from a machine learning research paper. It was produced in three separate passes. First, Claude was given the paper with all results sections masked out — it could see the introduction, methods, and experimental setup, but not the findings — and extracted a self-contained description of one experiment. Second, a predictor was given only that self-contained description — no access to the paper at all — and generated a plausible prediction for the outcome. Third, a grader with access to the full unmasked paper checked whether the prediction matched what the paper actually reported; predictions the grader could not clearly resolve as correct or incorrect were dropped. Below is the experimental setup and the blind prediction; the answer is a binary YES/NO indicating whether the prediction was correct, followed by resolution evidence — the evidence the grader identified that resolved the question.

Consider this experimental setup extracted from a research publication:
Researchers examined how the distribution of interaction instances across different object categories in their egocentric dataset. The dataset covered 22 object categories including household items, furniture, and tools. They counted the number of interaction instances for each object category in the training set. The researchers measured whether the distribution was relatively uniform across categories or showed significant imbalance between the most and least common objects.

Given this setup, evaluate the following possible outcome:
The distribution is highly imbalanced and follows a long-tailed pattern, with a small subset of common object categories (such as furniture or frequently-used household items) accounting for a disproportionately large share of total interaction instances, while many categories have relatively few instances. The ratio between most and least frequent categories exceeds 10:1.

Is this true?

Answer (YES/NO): YES